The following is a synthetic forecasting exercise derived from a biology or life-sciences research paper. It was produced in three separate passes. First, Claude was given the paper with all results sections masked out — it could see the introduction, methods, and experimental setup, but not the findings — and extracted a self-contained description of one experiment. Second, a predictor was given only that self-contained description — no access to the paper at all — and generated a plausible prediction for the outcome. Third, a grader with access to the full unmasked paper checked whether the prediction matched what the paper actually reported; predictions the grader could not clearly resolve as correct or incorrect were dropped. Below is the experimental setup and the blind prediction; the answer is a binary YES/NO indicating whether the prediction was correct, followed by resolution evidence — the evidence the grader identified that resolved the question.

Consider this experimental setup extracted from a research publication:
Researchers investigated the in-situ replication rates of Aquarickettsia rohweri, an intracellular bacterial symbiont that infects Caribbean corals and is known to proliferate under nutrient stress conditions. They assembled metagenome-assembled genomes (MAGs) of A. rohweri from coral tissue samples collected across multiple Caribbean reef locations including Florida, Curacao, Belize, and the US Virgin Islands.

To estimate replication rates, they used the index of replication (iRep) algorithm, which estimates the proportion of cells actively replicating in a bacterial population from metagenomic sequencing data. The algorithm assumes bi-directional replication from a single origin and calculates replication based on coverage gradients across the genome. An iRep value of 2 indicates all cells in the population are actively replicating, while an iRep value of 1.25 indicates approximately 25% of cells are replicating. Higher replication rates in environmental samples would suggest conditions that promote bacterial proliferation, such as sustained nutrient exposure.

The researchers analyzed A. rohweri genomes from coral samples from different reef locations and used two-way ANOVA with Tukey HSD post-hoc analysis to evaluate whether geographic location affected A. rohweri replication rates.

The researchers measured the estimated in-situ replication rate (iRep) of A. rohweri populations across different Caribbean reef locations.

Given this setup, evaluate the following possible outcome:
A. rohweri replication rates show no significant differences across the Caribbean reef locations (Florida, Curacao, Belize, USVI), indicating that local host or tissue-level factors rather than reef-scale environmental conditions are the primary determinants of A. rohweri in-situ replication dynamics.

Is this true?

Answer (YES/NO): NO